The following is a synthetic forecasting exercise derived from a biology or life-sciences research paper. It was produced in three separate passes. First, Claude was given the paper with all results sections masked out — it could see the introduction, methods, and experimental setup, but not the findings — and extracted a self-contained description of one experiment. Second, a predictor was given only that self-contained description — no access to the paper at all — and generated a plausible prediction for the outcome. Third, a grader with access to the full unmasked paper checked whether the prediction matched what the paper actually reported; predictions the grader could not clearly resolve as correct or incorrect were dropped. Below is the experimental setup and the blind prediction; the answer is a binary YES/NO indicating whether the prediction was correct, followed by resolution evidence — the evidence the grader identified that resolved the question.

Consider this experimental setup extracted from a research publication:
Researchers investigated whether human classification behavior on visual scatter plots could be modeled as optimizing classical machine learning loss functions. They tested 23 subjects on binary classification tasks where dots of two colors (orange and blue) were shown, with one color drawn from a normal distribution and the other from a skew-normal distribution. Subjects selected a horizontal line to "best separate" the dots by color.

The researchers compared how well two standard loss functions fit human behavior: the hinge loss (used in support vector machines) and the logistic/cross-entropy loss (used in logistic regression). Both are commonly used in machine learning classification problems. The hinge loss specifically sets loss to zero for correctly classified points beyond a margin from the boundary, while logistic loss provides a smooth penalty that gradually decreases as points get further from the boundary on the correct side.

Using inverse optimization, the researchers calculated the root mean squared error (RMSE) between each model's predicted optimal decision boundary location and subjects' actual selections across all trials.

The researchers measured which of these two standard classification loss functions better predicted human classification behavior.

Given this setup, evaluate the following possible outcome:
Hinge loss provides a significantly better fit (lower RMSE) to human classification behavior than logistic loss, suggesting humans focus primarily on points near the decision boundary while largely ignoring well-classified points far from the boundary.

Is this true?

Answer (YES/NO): NO